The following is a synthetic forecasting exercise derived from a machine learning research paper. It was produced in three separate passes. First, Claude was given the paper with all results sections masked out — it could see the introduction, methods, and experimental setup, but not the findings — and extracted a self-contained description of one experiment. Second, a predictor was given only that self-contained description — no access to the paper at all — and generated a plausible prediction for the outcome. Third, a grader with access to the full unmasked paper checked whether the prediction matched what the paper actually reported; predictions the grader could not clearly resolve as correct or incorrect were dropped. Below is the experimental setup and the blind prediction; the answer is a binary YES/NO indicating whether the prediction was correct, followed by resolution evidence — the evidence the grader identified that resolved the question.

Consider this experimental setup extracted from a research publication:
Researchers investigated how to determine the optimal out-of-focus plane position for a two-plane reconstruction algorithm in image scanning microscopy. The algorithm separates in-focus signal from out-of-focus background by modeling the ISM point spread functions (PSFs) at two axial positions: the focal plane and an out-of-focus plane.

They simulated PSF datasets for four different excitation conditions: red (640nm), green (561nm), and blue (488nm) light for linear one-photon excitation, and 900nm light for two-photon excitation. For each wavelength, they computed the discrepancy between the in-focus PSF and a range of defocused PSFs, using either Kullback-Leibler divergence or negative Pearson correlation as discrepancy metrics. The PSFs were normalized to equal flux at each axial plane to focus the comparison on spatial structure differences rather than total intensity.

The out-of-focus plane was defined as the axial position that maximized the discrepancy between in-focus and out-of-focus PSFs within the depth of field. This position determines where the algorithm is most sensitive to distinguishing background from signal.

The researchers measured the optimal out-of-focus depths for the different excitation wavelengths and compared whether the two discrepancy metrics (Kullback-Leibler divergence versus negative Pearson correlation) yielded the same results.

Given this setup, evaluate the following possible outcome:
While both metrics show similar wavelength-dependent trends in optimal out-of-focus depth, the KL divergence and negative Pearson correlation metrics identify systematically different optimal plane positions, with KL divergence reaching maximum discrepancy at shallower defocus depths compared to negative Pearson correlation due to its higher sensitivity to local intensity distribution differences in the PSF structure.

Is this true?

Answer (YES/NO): NO